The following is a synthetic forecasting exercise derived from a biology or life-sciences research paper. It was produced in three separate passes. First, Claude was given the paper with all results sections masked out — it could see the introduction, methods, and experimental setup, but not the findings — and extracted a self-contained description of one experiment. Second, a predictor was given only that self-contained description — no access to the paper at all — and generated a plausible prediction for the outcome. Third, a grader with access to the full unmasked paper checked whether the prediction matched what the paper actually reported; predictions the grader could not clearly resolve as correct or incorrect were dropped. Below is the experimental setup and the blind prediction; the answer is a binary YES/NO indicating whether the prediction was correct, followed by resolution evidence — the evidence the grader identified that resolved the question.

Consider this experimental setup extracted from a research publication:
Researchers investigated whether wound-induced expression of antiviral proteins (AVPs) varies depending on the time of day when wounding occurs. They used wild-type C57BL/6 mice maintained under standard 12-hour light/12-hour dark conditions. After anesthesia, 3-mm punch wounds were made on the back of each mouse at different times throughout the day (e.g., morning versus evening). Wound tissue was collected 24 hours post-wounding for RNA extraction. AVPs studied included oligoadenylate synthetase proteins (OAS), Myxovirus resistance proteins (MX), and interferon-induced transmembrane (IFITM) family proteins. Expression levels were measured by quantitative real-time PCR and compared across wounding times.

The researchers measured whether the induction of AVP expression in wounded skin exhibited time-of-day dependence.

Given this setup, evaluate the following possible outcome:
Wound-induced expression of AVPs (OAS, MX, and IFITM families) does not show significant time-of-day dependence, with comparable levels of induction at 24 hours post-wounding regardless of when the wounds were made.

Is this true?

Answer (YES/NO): NO